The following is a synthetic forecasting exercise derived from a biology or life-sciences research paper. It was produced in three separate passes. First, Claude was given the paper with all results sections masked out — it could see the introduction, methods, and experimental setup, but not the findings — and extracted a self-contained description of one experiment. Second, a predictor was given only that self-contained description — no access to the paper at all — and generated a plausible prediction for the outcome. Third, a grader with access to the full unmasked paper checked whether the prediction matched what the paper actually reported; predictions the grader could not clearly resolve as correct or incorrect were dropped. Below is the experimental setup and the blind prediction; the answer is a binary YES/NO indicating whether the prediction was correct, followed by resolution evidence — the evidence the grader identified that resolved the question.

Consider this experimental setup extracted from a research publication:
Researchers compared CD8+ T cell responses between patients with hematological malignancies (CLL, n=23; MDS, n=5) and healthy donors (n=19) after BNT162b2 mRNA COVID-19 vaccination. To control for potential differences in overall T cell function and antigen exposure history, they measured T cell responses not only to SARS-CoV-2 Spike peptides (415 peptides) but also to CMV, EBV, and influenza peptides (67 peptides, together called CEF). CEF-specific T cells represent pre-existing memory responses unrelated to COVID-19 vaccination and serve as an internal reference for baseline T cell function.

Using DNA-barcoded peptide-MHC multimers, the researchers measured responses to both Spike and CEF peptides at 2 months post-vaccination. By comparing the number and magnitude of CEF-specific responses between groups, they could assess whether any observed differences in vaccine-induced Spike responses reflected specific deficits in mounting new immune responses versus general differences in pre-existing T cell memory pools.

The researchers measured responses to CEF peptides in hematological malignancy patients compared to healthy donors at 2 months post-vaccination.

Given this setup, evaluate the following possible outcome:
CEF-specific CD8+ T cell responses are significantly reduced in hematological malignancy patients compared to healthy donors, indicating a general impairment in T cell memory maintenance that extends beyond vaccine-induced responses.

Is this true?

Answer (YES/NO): NO